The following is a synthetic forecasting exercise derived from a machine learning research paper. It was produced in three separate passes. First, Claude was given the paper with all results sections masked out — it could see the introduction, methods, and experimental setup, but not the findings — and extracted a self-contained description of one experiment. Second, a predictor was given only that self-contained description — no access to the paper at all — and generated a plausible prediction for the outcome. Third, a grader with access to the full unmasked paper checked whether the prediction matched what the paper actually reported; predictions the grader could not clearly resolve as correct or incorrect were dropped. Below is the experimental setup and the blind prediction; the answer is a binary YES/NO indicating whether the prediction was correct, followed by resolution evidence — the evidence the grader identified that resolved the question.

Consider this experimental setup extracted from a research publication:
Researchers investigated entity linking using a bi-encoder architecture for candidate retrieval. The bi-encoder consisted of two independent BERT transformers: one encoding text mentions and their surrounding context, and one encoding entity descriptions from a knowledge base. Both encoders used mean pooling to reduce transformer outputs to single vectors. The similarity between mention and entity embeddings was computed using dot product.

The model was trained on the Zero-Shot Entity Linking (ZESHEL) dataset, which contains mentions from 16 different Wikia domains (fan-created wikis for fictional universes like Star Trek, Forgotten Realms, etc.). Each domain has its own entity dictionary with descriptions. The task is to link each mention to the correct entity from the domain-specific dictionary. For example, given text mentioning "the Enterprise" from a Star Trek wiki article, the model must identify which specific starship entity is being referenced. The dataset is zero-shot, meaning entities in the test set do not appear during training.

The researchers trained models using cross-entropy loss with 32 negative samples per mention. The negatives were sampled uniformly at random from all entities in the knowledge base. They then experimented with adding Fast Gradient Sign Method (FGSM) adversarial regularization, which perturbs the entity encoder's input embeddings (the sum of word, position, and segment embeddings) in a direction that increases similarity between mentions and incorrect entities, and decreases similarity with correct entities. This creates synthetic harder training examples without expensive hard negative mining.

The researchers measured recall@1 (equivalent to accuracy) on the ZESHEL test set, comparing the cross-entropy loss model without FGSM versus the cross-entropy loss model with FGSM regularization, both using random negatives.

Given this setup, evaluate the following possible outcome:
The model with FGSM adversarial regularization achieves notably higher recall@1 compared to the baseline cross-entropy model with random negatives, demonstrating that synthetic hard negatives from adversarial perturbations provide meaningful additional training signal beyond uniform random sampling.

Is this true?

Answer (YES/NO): NO